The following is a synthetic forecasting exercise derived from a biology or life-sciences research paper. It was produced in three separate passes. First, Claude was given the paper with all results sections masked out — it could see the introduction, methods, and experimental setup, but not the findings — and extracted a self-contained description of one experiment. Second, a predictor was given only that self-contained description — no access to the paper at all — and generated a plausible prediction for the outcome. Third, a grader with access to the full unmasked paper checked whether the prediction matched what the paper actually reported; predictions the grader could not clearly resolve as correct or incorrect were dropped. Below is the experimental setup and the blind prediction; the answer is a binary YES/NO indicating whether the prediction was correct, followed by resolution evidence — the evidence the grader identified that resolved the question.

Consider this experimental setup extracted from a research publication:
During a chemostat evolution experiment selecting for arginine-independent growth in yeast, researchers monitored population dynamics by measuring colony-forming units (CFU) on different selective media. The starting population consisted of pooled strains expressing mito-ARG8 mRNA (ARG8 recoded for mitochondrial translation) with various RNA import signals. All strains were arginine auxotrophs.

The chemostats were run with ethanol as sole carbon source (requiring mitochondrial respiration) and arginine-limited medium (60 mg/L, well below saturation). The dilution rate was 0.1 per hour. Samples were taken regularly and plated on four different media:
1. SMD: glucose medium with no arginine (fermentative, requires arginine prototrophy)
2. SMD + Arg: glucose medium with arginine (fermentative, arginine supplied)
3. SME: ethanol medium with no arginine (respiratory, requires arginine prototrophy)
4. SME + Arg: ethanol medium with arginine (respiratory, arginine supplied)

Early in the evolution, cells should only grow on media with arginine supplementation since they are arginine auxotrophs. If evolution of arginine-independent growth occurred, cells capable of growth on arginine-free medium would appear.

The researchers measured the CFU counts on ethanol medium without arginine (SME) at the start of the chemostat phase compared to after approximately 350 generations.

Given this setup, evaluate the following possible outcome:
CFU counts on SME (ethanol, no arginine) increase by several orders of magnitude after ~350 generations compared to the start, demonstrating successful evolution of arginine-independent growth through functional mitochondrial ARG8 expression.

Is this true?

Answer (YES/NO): NO